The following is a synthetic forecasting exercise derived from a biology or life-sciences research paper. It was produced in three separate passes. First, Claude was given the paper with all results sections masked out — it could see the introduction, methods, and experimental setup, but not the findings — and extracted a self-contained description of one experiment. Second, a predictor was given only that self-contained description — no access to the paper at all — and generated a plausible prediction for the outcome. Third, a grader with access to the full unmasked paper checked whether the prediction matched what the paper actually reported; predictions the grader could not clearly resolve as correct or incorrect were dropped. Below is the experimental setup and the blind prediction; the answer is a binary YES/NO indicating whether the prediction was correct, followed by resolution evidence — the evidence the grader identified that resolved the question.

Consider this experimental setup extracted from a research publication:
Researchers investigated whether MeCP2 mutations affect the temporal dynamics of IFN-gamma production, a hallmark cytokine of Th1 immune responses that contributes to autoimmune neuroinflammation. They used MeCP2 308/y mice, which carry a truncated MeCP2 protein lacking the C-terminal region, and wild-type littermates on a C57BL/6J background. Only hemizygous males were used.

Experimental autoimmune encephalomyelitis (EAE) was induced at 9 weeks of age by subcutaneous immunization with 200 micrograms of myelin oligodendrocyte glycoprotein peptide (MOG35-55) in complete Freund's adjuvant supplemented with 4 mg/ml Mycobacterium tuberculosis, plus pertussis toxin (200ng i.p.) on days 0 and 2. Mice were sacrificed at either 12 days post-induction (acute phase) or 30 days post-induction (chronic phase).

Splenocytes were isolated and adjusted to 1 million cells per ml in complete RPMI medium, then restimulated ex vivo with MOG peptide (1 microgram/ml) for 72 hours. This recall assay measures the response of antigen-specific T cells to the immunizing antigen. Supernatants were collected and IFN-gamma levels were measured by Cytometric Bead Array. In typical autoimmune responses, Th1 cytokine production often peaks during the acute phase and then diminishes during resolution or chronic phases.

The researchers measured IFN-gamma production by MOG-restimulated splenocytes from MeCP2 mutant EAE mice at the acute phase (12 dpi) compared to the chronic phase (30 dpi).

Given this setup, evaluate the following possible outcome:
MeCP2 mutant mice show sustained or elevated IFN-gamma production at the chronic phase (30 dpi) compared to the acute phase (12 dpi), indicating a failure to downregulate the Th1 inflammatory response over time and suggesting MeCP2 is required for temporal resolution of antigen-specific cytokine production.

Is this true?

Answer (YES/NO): NO